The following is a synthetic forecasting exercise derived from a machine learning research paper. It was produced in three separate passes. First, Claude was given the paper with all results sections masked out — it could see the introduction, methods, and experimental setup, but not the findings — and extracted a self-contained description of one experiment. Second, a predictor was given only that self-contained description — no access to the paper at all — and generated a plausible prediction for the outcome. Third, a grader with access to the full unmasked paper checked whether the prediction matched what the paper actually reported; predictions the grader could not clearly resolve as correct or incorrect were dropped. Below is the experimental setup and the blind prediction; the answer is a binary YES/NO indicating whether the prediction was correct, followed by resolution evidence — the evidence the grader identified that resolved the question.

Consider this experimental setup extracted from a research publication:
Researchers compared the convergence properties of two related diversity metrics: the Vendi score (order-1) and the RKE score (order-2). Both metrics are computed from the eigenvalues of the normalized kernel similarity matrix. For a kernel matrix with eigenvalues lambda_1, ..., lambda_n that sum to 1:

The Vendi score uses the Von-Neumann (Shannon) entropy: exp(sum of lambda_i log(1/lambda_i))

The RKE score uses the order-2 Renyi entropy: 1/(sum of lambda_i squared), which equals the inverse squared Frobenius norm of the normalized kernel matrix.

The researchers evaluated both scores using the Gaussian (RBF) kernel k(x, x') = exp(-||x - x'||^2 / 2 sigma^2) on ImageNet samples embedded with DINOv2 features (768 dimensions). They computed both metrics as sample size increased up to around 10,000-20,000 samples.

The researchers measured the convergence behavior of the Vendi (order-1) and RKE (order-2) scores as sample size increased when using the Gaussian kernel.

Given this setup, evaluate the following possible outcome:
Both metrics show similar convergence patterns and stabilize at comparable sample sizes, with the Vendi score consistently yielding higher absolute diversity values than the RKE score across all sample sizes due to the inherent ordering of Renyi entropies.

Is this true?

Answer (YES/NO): NO